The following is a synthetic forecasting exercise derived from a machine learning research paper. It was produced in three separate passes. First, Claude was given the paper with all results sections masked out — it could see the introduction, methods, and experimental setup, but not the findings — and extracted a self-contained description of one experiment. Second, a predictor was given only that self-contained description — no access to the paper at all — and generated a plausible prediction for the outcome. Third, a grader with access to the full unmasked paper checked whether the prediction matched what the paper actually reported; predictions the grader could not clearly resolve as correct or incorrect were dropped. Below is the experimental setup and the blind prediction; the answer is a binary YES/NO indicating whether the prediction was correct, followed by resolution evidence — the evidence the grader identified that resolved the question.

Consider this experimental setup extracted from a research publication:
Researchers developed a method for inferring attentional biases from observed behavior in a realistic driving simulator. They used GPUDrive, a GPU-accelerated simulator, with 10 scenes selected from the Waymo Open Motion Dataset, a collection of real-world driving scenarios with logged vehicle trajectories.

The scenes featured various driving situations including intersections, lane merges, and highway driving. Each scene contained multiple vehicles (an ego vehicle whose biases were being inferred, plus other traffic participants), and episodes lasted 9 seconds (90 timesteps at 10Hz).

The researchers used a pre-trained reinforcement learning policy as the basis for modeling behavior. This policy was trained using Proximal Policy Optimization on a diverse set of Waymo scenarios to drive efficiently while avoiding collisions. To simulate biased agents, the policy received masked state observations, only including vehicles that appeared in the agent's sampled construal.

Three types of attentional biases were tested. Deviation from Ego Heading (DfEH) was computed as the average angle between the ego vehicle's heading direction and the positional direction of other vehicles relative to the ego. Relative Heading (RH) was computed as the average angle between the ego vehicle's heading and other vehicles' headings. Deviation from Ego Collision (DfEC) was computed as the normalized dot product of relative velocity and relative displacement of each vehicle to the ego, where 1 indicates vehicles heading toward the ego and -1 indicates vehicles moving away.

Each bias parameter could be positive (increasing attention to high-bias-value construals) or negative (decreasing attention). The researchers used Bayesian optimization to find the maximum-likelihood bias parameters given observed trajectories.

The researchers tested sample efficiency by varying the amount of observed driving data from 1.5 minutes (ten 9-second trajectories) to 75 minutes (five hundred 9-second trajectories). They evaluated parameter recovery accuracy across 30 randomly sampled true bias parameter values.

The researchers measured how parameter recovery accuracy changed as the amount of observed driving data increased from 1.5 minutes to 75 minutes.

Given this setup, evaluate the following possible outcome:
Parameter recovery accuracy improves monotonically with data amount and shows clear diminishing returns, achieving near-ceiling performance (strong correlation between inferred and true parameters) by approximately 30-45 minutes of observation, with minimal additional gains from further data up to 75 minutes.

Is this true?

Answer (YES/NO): NO